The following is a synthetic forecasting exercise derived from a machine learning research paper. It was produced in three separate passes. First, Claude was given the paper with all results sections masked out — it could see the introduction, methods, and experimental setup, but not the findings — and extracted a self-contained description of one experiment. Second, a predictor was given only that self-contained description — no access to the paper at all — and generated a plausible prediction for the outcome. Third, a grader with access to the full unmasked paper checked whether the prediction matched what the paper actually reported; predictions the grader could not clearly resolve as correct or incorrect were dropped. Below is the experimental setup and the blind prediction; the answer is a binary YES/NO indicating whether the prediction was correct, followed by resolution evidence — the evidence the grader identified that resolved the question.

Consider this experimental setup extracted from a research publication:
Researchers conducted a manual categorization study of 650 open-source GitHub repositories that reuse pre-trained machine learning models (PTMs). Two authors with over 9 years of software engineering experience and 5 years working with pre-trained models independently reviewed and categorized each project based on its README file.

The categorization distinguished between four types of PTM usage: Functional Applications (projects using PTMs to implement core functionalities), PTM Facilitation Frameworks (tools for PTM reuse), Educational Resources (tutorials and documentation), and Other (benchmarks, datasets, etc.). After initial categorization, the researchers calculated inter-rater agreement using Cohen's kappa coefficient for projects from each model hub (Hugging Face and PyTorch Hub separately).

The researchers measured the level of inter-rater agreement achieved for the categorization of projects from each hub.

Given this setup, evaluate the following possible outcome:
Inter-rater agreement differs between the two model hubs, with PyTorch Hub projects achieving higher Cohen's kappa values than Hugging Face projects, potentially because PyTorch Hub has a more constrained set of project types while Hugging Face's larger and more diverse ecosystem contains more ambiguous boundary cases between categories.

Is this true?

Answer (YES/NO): YES